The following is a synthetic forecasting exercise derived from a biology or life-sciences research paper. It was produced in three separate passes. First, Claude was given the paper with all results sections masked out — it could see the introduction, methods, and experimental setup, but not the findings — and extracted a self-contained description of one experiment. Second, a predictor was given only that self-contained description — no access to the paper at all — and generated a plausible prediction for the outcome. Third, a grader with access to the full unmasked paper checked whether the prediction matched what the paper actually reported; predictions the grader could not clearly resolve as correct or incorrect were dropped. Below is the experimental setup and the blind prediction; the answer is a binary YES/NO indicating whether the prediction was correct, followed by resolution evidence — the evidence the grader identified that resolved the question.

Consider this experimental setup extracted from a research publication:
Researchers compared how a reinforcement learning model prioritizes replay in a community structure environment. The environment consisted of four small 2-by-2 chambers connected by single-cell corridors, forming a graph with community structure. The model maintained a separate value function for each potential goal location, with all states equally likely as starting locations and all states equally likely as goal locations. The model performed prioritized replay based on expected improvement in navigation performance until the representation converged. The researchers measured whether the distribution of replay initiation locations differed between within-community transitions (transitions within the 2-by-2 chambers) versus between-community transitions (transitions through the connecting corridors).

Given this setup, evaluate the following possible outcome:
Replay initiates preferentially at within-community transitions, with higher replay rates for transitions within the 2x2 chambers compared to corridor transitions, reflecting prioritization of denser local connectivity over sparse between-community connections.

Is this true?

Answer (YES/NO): NO